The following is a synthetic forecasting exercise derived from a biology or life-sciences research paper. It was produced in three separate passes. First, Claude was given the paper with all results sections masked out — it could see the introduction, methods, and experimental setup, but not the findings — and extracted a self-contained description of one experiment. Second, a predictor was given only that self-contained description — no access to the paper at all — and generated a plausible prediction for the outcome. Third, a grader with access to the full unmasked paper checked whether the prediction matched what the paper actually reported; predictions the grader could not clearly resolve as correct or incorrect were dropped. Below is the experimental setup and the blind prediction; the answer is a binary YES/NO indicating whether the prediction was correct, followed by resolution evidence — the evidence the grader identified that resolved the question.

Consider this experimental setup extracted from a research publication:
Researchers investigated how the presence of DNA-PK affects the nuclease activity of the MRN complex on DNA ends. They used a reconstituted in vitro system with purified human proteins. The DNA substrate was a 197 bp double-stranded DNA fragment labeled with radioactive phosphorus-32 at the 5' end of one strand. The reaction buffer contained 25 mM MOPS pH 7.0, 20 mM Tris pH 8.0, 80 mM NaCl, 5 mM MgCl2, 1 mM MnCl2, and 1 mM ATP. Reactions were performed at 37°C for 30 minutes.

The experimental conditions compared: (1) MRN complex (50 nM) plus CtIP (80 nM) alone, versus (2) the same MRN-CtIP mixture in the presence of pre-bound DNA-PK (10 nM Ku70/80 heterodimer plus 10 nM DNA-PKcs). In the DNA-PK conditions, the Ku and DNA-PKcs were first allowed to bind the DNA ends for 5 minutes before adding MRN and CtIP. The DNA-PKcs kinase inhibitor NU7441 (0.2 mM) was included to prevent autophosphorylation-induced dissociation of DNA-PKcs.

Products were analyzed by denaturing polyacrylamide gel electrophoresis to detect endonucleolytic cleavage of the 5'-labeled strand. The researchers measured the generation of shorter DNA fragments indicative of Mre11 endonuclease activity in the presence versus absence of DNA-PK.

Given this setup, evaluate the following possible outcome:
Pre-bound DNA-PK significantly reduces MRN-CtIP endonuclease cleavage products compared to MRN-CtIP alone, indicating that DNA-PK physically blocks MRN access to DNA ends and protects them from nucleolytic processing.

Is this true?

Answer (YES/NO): NO